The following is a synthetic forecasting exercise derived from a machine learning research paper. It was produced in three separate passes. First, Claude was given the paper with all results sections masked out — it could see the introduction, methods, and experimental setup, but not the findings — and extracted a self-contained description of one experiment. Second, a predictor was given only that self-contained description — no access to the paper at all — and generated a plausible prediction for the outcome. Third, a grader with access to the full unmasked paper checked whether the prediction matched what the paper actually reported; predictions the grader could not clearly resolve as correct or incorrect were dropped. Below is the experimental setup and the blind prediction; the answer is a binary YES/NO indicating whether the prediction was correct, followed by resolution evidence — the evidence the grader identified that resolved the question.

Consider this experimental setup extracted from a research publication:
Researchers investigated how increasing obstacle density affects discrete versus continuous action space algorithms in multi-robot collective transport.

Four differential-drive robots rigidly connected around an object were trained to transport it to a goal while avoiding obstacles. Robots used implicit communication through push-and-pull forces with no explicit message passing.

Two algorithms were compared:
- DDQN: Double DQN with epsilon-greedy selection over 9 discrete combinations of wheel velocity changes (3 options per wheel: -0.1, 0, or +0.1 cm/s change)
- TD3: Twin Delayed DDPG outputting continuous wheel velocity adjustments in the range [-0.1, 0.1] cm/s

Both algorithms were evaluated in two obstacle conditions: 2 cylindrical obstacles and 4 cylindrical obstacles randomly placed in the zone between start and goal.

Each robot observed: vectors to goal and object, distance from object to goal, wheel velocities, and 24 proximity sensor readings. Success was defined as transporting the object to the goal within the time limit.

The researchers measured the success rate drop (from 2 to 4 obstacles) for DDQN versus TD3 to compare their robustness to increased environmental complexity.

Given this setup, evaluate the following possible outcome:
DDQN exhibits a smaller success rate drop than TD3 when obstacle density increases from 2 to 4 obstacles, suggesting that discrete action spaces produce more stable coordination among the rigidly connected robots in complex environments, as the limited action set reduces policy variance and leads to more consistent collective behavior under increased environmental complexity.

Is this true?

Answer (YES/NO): NO